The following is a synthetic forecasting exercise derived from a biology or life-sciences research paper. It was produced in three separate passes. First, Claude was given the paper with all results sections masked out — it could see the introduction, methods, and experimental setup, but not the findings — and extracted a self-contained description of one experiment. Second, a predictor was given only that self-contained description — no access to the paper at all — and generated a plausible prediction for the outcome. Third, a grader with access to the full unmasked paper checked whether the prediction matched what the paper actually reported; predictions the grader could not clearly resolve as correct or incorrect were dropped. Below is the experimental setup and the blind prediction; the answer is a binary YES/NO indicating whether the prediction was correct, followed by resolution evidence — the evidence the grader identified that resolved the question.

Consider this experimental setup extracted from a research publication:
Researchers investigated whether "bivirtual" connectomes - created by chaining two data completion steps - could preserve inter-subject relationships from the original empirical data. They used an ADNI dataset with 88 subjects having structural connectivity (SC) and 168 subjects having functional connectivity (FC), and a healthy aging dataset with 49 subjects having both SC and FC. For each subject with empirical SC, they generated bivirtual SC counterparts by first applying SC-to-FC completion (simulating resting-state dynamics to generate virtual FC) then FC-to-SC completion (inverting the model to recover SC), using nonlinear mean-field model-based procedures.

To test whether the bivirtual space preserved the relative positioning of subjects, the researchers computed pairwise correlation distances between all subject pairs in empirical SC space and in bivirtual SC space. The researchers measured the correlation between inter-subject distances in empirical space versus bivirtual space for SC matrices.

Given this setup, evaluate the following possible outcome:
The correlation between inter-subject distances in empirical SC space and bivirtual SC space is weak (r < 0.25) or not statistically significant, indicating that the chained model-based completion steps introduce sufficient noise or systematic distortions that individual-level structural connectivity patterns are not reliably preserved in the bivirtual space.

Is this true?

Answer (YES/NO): NO